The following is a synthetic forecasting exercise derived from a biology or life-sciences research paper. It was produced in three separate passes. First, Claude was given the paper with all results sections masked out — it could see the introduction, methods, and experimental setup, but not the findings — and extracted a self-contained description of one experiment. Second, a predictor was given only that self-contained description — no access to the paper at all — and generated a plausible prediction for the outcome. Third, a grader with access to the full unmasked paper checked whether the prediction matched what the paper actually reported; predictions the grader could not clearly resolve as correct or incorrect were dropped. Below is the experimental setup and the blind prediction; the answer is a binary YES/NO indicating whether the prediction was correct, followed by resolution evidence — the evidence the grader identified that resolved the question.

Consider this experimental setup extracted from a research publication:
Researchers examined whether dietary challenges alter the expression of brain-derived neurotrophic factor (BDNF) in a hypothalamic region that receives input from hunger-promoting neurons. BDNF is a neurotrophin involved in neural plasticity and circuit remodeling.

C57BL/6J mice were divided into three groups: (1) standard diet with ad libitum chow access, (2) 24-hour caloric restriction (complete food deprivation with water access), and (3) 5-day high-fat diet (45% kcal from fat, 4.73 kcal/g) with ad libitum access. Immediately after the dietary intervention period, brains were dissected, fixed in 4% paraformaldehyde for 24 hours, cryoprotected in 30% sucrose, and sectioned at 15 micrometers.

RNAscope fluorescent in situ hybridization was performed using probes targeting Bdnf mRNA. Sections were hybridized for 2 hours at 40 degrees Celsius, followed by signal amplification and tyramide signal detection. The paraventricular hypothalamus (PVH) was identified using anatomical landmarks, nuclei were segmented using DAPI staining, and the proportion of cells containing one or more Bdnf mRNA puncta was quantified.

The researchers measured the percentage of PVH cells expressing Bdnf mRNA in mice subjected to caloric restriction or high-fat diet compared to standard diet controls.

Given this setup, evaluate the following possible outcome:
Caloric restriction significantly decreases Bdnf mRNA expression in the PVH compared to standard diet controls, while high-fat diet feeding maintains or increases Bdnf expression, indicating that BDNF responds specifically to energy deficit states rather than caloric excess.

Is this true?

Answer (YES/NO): NO